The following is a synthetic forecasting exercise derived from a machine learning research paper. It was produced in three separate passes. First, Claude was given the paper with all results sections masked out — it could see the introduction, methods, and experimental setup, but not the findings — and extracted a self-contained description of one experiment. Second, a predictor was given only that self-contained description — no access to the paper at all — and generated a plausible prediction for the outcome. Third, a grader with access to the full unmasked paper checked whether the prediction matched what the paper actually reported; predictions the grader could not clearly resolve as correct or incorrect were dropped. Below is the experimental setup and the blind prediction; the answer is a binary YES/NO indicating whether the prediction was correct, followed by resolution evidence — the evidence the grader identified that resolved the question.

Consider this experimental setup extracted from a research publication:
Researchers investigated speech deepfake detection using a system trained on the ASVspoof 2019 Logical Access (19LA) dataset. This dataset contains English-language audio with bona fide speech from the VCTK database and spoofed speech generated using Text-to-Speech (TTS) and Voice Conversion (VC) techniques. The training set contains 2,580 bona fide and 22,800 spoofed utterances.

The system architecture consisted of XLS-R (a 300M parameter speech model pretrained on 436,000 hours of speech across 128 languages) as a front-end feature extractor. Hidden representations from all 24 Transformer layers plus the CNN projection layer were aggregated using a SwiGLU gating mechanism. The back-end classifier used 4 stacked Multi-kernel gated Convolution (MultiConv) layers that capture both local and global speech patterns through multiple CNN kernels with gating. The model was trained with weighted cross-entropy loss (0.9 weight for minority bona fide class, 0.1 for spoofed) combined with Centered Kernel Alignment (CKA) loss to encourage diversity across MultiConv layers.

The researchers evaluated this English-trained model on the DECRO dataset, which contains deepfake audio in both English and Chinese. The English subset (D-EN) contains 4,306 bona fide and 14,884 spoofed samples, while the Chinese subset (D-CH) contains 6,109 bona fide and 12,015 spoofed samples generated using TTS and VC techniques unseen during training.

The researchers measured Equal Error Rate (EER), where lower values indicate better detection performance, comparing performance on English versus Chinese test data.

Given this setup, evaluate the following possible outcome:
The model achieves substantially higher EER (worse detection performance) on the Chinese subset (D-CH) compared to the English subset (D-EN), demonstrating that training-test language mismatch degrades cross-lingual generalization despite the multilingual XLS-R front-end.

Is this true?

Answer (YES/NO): YES